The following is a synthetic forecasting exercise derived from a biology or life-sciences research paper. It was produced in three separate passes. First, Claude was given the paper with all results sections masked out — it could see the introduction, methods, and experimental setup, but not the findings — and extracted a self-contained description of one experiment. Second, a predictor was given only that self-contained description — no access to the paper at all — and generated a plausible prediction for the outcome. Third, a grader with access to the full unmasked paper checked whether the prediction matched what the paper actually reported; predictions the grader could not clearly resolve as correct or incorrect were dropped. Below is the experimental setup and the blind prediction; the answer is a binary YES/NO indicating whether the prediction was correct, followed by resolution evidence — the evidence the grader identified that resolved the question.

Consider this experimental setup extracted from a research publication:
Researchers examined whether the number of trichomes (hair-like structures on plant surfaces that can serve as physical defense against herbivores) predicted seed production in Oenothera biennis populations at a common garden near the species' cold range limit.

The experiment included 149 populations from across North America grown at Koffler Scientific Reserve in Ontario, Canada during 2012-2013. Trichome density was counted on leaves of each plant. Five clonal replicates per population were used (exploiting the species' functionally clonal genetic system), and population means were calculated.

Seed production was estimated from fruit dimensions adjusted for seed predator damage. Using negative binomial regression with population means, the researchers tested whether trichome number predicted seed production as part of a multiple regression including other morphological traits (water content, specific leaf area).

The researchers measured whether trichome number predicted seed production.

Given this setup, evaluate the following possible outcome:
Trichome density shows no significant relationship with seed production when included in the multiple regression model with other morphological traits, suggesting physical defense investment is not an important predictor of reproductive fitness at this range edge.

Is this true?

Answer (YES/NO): NO